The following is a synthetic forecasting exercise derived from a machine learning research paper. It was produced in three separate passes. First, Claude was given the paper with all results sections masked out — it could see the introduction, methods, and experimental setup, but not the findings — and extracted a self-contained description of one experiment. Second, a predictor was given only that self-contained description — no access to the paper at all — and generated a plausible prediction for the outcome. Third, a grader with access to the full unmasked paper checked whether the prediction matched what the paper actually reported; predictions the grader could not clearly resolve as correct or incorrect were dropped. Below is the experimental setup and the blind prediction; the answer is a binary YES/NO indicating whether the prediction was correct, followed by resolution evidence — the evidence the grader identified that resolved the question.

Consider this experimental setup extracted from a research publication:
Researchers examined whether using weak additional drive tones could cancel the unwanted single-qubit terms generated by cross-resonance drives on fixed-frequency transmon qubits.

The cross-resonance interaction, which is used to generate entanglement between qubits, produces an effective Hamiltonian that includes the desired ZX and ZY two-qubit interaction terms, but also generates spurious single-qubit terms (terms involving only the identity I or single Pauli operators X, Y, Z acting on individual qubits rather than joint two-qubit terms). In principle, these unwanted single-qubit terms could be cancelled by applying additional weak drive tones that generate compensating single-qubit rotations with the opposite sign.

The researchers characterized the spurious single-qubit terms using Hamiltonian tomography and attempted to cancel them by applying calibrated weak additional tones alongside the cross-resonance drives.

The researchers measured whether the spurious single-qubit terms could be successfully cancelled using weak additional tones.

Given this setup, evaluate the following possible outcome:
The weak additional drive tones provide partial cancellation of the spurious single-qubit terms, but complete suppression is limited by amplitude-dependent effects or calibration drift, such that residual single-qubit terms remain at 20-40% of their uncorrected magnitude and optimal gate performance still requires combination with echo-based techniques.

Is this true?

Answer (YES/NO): NO